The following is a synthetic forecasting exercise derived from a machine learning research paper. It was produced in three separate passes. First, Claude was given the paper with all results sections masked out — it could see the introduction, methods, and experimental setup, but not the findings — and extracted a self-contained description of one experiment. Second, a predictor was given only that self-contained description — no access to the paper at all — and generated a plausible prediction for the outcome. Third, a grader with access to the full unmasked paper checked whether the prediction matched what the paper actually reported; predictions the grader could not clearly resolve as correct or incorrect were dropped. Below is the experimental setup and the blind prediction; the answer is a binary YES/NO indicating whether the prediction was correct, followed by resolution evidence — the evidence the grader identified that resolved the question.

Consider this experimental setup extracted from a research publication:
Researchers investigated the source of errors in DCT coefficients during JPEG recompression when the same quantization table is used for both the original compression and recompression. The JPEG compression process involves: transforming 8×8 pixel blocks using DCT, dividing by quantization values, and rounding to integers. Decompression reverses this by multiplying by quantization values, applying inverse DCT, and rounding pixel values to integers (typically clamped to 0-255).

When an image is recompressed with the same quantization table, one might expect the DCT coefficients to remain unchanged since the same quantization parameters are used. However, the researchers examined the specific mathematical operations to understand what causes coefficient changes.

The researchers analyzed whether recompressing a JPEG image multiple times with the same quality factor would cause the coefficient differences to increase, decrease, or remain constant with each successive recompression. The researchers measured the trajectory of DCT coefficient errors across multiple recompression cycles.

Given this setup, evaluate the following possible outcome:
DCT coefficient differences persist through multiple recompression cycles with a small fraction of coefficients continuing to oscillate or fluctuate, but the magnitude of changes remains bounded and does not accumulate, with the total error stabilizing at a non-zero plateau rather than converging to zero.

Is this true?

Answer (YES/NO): NO